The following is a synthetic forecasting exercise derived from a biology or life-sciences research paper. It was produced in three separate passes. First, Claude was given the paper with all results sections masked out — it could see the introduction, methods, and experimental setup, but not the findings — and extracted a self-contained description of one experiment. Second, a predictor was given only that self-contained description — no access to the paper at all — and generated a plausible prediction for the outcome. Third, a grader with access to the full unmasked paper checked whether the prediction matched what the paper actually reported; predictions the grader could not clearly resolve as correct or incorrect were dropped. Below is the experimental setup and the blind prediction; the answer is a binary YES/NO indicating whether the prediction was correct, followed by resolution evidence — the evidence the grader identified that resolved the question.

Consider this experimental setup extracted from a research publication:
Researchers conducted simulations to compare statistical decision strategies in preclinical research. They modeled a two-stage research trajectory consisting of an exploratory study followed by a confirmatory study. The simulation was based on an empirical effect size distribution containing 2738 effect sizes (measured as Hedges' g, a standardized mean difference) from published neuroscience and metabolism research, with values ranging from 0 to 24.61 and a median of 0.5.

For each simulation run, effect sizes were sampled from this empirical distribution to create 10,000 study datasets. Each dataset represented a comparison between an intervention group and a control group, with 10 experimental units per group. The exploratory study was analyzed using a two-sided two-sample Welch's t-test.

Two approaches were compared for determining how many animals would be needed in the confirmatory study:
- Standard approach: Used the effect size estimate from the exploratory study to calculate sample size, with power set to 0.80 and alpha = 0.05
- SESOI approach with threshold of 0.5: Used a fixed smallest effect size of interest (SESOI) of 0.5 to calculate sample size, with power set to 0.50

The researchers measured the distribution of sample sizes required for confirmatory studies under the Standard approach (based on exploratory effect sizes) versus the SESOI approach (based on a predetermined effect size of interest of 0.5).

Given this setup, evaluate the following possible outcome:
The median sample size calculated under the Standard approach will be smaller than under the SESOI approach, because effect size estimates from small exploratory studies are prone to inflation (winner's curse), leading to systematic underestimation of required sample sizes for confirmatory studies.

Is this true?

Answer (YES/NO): YES